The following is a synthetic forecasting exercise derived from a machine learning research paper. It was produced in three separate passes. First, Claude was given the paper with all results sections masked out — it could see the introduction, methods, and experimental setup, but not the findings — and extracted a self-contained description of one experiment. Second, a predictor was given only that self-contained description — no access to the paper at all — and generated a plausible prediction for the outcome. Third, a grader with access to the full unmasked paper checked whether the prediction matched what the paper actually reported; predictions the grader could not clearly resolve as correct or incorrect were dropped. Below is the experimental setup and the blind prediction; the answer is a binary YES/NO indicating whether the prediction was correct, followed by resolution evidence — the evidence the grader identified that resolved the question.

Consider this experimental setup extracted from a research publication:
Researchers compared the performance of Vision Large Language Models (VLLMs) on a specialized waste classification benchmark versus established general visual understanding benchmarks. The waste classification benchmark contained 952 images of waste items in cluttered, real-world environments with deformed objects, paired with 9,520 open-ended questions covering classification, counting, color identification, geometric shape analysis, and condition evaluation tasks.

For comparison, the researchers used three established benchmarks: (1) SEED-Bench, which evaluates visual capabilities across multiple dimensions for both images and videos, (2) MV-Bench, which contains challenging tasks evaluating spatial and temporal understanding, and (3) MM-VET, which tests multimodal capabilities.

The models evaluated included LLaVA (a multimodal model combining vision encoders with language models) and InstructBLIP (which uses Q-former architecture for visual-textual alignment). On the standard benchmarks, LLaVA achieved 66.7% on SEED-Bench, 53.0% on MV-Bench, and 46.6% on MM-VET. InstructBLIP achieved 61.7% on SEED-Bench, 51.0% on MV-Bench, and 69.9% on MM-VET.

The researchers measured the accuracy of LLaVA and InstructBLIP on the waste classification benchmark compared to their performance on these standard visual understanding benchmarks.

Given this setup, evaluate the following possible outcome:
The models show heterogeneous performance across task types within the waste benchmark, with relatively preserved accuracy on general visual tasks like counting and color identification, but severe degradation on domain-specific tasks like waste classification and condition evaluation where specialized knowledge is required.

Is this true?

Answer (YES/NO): NO